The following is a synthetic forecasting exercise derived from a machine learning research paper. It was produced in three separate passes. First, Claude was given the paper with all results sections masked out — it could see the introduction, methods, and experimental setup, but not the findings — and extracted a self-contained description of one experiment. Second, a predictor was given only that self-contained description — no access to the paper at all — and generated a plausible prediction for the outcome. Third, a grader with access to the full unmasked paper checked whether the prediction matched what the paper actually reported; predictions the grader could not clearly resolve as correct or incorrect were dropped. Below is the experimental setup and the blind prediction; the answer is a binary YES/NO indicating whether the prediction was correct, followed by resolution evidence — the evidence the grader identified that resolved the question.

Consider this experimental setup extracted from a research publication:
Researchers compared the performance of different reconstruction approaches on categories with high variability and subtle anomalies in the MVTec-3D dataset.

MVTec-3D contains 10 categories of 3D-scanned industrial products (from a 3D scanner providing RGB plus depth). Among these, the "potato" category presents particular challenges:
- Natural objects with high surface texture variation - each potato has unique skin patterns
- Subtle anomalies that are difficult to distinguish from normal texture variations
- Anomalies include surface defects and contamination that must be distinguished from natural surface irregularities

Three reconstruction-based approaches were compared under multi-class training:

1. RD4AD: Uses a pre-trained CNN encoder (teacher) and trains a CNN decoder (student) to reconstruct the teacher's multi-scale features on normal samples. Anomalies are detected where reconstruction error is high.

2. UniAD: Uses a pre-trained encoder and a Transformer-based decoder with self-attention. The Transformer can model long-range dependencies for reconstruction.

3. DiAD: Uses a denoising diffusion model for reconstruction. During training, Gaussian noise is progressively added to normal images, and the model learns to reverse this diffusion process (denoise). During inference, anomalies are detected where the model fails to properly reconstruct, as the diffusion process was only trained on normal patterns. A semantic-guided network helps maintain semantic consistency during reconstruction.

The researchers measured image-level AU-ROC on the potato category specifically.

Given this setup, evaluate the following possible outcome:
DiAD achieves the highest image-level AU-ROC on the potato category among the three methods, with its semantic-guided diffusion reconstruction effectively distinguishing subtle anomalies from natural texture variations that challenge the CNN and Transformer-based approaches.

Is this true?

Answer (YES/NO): YES